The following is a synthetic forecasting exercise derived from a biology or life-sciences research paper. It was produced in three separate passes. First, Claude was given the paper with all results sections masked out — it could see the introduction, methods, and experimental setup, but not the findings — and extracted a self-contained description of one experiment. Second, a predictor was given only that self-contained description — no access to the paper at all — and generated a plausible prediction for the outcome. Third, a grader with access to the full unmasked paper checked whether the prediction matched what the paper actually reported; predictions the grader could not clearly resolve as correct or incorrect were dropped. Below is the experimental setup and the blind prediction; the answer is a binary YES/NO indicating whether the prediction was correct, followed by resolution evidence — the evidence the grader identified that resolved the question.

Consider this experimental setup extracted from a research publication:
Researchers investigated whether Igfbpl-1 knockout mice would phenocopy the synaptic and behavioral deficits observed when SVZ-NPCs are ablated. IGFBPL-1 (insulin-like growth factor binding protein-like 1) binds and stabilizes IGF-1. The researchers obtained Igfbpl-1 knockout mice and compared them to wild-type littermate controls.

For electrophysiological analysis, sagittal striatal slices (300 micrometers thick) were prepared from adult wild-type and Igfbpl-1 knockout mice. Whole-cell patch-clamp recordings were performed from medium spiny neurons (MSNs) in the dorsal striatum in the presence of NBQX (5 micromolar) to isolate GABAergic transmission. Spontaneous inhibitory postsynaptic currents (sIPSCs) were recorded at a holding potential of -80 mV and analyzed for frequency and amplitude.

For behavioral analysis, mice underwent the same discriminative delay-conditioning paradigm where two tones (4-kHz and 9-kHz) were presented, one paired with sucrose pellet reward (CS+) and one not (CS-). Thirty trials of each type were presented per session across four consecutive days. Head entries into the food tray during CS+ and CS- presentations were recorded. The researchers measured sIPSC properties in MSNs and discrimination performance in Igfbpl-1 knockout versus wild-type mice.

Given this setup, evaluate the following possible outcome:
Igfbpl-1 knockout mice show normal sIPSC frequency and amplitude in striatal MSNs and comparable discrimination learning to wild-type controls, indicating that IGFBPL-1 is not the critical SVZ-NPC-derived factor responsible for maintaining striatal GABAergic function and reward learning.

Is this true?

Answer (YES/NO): NO